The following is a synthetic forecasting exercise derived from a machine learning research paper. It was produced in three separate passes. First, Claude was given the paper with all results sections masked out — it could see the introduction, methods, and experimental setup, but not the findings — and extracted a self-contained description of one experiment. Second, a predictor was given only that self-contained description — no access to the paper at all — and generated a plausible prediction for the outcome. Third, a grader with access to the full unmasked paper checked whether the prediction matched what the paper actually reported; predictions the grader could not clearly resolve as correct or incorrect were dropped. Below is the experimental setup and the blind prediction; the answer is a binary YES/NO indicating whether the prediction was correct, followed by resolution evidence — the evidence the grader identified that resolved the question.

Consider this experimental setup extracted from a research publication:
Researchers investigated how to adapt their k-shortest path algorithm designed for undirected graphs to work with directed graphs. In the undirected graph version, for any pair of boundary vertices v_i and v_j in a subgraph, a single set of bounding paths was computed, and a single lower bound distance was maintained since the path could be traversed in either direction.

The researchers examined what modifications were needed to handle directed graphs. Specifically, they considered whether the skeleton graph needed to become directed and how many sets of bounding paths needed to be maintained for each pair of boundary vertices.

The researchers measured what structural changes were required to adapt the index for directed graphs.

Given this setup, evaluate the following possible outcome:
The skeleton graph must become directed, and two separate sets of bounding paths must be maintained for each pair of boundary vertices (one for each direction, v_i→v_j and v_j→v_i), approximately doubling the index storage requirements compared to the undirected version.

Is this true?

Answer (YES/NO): YES